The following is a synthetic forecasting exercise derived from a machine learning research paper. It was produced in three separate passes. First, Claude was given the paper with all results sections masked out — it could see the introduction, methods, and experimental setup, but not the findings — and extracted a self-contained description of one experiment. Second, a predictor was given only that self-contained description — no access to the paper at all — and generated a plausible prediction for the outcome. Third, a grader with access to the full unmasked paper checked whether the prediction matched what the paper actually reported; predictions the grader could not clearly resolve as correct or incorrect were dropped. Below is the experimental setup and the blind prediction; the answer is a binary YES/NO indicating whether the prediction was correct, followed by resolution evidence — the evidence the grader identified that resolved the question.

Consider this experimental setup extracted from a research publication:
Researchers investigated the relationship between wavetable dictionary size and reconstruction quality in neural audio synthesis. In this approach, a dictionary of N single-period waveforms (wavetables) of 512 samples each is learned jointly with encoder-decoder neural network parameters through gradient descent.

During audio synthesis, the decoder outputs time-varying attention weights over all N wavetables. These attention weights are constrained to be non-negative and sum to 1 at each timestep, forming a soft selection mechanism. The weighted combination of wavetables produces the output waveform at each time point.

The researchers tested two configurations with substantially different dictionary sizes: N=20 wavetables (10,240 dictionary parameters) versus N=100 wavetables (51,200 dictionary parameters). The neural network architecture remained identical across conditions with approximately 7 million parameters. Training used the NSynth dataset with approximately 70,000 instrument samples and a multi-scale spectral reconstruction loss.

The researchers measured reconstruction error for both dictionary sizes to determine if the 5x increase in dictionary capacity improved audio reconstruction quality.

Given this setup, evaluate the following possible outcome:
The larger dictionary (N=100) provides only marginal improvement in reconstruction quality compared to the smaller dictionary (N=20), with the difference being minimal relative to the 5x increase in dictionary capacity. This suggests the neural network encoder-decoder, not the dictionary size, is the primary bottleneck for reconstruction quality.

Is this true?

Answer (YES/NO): NO